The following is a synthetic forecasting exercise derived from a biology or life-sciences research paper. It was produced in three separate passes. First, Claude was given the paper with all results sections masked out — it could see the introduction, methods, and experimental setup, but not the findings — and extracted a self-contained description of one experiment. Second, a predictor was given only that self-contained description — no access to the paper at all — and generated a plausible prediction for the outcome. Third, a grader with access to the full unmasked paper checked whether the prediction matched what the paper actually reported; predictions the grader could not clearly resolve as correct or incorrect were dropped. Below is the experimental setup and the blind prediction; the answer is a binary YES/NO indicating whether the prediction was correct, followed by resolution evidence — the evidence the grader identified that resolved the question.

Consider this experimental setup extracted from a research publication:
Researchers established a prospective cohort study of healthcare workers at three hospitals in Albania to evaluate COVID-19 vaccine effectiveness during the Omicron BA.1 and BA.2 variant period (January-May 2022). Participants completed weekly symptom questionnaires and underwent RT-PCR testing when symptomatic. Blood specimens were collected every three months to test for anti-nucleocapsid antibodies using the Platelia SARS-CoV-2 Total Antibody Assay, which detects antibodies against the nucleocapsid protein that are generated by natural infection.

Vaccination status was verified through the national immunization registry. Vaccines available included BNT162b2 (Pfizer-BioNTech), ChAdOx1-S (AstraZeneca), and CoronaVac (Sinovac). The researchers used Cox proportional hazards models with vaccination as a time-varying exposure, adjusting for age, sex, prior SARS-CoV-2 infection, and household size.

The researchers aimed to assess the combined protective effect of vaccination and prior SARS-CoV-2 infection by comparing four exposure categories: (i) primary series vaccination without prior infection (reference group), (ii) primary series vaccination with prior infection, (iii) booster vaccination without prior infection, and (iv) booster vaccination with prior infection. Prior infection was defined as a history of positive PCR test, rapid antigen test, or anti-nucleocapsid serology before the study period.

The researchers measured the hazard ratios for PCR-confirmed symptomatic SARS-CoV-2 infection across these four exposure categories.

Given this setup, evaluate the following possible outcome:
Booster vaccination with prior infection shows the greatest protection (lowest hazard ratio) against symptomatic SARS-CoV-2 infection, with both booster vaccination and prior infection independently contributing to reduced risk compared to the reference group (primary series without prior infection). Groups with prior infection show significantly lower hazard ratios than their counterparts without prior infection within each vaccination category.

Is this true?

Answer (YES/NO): NO